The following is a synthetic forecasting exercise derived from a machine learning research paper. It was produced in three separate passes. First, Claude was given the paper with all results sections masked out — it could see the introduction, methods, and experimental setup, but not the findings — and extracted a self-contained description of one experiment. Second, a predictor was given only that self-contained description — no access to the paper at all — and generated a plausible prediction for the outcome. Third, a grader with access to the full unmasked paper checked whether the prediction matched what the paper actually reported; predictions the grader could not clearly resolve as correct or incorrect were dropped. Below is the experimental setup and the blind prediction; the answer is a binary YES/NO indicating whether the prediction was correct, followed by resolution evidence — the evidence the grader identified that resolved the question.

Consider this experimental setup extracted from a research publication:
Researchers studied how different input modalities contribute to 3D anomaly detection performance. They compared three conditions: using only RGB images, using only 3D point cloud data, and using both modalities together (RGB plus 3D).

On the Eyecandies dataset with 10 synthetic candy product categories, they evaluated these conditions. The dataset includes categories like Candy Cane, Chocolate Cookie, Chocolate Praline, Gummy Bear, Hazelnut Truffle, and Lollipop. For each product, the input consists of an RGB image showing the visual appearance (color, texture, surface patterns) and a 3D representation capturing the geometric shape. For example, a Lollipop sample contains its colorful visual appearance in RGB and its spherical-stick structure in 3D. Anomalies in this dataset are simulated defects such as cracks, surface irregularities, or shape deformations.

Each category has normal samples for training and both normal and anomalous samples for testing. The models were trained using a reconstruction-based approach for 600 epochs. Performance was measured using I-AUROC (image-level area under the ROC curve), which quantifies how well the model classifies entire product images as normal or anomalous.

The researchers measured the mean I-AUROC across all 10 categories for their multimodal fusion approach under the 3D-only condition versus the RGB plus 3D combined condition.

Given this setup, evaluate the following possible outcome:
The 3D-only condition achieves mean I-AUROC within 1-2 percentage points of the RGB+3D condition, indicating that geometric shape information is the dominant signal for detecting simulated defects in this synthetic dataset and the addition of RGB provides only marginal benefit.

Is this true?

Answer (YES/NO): NO